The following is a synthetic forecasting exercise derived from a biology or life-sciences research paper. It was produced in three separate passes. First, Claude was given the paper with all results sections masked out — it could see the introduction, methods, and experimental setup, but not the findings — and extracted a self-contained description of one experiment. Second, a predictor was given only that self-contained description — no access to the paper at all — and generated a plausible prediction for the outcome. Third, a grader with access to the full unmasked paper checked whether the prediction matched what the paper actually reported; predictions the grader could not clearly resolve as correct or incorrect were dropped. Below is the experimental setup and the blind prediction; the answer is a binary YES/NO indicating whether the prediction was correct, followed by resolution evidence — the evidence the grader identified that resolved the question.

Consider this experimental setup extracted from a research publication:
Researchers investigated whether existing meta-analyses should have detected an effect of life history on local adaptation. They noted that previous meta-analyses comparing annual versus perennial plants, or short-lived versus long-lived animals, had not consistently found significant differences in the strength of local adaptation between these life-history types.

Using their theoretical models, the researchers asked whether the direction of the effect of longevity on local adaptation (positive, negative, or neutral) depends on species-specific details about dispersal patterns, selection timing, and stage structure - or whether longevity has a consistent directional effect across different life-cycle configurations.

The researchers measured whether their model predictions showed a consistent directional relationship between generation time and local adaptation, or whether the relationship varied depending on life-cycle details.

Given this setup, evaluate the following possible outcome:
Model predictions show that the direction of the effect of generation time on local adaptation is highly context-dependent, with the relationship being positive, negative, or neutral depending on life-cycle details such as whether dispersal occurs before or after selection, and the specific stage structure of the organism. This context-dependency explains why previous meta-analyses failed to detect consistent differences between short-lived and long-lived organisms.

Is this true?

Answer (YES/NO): YES